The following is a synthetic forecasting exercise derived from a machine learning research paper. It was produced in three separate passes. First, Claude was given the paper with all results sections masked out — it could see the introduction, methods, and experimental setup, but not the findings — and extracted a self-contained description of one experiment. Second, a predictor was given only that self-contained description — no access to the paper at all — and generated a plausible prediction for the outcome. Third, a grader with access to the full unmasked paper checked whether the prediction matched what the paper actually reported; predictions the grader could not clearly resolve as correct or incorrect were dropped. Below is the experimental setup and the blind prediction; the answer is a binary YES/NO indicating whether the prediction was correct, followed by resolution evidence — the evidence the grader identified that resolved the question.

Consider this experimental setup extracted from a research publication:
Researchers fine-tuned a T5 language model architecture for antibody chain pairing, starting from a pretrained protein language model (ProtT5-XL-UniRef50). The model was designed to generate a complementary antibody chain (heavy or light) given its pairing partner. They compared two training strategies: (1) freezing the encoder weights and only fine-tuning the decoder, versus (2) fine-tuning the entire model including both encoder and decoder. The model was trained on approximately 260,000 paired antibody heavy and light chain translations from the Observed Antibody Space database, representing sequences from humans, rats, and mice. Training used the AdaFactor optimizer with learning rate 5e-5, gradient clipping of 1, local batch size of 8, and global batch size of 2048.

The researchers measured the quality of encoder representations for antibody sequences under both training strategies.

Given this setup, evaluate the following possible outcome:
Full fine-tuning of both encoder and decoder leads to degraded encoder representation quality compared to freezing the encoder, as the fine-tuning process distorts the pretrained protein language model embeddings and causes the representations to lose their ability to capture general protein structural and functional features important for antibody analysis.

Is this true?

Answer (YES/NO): YES